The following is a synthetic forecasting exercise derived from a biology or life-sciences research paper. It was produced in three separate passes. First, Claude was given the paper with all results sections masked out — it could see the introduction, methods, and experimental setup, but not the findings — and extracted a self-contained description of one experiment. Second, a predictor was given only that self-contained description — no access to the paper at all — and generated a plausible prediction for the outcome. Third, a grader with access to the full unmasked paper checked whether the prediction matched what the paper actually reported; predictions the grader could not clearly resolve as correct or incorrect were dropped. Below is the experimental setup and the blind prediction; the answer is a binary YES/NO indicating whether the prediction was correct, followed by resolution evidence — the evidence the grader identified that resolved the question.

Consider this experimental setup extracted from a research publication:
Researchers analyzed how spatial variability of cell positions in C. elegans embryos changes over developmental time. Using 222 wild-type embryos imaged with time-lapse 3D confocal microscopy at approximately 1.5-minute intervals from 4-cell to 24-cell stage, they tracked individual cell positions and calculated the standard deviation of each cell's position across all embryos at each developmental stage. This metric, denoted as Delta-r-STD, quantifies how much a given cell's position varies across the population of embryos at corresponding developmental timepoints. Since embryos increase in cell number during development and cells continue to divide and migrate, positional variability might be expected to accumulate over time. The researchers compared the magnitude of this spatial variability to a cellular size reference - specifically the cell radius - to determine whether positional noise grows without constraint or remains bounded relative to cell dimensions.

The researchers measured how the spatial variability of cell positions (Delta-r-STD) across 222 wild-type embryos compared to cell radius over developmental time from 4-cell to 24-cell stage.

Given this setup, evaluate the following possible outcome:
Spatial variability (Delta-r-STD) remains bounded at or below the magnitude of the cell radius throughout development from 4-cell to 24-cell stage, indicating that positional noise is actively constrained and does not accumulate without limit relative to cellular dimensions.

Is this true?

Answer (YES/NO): YES